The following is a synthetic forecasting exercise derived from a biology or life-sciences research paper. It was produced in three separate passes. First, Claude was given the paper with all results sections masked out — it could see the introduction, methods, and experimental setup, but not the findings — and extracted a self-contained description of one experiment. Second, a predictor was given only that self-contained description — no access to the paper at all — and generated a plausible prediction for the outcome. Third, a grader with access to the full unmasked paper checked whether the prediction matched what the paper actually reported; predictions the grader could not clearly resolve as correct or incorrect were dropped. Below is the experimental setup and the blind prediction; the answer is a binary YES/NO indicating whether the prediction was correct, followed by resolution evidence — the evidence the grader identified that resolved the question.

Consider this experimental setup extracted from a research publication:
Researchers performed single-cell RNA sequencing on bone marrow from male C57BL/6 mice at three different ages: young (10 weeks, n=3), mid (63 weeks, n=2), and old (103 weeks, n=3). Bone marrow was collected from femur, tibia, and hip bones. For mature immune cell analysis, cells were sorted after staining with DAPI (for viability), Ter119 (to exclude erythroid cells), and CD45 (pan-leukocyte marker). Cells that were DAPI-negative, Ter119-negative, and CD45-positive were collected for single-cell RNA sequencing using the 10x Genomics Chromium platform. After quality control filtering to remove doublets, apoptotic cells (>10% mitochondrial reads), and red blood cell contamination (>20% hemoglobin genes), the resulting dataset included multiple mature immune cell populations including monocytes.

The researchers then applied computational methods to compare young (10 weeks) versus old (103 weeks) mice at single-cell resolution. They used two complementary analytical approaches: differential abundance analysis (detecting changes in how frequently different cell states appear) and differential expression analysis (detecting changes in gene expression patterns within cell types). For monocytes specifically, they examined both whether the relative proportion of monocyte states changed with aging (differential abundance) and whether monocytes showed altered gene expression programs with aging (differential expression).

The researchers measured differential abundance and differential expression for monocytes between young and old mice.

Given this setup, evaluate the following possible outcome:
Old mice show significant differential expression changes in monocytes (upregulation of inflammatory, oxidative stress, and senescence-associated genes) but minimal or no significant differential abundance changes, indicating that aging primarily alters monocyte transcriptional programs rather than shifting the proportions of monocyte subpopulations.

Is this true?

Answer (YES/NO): NO